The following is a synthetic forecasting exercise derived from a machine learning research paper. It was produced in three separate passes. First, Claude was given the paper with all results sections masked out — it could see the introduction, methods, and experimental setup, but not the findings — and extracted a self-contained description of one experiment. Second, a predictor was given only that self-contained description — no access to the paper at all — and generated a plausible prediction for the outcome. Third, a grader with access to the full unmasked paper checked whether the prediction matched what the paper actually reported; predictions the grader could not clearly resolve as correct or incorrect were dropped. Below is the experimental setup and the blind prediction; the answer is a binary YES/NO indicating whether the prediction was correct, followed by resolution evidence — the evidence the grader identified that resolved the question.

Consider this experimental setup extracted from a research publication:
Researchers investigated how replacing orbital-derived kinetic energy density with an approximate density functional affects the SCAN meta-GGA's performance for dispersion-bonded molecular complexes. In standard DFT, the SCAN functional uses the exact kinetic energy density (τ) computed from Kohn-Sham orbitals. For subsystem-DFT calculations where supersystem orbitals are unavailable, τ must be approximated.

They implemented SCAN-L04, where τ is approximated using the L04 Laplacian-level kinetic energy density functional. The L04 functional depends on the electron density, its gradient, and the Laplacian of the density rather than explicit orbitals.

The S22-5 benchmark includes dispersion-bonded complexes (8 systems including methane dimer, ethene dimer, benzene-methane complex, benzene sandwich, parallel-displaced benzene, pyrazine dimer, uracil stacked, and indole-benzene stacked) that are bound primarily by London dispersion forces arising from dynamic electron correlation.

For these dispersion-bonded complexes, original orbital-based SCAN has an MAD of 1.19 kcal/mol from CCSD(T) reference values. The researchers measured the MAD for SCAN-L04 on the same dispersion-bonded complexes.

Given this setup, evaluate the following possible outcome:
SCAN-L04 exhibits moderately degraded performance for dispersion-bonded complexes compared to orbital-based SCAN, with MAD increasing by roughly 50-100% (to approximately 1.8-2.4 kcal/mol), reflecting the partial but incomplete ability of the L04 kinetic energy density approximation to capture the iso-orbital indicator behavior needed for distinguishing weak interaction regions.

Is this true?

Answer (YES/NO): NO